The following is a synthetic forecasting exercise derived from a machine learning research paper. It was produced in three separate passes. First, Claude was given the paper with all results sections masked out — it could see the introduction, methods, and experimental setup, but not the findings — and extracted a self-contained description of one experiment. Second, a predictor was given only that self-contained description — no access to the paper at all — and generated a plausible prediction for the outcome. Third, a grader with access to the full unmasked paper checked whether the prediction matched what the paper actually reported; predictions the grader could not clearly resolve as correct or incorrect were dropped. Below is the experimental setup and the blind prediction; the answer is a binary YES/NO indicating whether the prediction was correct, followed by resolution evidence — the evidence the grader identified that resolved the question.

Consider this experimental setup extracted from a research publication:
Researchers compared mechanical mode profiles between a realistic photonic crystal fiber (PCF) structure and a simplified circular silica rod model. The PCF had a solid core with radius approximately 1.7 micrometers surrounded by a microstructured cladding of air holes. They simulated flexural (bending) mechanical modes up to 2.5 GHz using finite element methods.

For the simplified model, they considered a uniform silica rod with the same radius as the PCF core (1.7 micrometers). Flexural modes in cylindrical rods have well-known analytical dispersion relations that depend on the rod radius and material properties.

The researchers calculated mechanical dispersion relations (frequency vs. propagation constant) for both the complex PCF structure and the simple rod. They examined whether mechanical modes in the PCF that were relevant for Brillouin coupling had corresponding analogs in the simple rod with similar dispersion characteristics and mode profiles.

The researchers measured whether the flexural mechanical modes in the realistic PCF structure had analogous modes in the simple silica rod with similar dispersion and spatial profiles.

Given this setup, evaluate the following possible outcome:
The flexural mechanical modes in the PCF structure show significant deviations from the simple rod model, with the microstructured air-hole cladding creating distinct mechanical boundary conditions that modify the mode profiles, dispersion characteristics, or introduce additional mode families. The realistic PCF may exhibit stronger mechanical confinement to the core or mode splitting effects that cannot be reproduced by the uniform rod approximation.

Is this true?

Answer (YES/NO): NO